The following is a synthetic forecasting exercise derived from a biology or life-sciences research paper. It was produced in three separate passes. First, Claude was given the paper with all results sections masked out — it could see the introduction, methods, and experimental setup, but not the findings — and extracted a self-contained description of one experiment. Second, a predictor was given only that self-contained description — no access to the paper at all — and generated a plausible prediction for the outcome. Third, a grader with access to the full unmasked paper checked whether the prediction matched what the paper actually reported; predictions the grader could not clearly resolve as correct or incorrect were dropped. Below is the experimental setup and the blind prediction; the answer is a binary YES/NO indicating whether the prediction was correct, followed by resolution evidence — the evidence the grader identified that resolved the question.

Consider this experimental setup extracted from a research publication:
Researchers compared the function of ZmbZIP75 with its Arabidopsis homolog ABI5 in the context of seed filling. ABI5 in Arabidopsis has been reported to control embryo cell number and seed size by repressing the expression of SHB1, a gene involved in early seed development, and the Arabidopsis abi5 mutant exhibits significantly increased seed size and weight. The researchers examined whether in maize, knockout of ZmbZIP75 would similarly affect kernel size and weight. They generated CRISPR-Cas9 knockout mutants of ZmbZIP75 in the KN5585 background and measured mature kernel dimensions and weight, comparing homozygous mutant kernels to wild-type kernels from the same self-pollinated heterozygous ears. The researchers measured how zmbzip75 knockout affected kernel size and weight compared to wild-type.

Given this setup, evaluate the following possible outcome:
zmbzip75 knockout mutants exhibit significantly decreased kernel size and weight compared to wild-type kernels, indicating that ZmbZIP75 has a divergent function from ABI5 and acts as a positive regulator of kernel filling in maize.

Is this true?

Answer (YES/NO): YES